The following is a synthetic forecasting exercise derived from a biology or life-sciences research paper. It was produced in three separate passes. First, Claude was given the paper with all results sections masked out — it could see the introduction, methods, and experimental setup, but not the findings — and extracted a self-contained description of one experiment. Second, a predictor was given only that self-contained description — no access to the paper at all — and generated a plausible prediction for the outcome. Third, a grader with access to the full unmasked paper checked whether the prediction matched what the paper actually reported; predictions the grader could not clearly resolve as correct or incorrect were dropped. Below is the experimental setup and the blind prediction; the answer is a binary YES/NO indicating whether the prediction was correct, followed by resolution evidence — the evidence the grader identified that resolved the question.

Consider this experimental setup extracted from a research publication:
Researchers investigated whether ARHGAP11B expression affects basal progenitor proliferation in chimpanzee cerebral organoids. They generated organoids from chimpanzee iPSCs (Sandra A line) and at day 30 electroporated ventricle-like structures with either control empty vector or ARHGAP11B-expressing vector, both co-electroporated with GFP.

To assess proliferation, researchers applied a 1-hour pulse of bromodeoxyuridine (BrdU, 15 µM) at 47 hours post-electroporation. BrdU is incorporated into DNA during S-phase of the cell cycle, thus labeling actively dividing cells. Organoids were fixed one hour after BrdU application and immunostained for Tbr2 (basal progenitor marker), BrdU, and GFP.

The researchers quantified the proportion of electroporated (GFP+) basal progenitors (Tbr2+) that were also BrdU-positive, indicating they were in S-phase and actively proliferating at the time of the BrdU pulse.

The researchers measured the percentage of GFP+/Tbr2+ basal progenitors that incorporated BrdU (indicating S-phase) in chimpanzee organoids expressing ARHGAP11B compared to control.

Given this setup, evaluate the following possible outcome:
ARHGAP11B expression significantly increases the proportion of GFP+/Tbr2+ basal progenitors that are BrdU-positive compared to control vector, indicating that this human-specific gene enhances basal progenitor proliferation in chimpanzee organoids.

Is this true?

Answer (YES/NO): NO